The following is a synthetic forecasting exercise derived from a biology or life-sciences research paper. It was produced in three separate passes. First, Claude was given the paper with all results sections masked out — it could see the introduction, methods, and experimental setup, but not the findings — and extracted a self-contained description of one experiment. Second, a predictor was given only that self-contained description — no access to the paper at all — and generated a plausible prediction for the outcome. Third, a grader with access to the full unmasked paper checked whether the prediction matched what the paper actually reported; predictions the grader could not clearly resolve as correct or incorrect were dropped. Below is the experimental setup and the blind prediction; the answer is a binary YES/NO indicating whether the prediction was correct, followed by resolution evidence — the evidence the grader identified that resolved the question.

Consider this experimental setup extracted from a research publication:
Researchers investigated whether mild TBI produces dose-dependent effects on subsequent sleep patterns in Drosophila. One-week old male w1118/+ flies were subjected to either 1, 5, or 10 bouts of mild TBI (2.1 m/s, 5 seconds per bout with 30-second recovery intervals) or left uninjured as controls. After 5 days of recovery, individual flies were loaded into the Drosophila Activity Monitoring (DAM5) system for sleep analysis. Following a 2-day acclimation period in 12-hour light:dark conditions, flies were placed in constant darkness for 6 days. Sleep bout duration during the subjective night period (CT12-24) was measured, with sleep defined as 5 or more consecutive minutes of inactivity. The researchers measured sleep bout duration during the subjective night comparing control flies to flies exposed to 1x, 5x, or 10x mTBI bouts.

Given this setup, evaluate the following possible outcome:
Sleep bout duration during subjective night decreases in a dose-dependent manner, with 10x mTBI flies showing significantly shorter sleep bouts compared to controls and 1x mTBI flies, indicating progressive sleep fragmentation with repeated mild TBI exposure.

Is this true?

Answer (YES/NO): YES